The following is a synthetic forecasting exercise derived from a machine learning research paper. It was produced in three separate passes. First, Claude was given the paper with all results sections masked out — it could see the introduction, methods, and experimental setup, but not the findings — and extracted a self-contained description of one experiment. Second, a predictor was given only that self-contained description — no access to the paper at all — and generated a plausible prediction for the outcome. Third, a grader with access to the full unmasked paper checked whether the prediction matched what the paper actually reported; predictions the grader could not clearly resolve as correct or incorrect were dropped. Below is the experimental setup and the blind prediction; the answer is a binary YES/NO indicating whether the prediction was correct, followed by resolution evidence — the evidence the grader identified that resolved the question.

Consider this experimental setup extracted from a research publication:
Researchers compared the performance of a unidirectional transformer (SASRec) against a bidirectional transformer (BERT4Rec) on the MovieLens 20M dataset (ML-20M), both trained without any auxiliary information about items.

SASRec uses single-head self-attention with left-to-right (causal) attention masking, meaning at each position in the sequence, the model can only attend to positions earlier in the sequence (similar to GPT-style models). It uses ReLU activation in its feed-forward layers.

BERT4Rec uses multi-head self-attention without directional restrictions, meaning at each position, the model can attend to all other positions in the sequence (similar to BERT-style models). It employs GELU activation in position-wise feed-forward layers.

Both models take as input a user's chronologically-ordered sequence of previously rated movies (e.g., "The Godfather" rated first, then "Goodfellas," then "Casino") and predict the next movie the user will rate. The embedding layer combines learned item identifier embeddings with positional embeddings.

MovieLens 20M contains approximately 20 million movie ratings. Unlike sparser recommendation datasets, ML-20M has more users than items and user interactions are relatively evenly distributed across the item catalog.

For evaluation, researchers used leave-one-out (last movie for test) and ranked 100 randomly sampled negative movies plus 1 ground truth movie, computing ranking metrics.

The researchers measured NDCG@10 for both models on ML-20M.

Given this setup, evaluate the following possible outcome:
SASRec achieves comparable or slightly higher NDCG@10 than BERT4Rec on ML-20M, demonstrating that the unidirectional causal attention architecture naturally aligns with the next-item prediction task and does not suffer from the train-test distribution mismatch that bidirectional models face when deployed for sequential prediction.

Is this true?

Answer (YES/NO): NO